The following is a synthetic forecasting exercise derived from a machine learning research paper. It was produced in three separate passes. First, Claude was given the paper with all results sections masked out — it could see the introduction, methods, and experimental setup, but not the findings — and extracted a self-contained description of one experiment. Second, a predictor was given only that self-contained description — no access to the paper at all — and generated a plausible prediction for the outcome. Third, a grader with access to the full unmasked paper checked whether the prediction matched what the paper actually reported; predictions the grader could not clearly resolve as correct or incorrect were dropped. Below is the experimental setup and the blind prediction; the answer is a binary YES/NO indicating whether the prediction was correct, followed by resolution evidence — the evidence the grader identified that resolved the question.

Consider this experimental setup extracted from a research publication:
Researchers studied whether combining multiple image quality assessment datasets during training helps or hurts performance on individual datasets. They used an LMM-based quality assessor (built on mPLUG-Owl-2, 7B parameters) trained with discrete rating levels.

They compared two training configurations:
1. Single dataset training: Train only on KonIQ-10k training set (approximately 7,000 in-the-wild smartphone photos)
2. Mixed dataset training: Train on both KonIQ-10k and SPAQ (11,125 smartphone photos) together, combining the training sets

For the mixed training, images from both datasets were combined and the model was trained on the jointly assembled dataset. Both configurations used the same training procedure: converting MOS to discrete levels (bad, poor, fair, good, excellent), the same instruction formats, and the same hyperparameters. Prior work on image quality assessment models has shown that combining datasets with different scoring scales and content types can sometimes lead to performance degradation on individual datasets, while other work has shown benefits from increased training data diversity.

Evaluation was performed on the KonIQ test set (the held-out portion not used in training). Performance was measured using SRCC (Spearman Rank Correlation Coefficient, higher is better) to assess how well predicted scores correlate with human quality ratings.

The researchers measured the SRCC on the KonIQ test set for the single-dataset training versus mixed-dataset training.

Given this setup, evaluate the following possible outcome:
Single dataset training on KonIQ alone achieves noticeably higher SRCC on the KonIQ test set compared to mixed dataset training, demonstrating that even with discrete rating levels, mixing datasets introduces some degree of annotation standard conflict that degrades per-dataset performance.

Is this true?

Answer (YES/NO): NO